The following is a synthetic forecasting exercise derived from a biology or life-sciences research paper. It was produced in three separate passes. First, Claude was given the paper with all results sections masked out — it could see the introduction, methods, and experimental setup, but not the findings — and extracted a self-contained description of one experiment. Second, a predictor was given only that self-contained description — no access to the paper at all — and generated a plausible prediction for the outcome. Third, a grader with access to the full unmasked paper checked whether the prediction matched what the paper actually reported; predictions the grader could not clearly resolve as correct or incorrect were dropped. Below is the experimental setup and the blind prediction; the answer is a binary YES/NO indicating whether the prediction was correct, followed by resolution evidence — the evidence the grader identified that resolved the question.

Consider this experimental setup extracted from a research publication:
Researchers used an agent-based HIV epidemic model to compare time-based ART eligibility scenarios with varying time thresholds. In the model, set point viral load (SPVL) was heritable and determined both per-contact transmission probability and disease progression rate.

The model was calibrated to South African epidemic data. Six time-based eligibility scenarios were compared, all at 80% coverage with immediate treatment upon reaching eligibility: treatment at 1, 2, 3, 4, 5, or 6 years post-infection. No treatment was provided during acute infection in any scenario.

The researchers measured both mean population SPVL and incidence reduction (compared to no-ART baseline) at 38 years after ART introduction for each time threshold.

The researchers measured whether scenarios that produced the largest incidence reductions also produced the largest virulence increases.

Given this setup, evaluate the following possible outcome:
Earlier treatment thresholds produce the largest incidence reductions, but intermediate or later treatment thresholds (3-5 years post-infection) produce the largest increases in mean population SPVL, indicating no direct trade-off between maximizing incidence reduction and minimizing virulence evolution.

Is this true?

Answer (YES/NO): NO